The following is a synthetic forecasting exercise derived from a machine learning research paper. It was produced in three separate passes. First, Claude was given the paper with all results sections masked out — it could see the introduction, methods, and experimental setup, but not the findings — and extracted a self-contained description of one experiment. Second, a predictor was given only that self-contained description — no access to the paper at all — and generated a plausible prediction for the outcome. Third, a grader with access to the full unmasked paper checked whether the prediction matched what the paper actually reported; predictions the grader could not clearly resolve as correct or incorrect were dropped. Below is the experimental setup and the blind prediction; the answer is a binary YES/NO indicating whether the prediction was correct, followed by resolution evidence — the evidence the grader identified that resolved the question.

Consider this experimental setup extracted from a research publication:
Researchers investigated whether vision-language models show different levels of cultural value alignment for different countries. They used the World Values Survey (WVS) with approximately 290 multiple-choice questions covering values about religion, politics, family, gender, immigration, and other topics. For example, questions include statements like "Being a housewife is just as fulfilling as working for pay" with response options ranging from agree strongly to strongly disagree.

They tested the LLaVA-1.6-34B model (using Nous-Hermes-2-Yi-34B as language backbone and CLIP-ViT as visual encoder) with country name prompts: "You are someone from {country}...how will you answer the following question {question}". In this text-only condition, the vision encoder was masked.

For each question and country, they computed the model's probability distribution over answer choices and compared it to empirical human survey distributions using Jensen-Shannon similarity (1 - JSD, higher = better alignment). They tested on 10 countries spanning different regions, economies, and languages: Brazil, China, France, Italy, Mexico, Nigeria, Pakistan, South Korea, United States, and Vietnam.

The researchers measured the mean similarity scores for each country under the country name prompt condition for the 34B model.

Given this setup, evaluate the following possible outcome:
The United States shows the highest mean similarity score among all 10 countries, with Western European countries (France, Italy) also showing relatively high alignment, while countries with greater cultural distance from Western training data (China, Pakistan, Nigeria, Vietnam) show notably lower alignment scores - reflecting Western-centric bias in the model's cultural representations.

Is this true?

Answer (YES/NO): NO